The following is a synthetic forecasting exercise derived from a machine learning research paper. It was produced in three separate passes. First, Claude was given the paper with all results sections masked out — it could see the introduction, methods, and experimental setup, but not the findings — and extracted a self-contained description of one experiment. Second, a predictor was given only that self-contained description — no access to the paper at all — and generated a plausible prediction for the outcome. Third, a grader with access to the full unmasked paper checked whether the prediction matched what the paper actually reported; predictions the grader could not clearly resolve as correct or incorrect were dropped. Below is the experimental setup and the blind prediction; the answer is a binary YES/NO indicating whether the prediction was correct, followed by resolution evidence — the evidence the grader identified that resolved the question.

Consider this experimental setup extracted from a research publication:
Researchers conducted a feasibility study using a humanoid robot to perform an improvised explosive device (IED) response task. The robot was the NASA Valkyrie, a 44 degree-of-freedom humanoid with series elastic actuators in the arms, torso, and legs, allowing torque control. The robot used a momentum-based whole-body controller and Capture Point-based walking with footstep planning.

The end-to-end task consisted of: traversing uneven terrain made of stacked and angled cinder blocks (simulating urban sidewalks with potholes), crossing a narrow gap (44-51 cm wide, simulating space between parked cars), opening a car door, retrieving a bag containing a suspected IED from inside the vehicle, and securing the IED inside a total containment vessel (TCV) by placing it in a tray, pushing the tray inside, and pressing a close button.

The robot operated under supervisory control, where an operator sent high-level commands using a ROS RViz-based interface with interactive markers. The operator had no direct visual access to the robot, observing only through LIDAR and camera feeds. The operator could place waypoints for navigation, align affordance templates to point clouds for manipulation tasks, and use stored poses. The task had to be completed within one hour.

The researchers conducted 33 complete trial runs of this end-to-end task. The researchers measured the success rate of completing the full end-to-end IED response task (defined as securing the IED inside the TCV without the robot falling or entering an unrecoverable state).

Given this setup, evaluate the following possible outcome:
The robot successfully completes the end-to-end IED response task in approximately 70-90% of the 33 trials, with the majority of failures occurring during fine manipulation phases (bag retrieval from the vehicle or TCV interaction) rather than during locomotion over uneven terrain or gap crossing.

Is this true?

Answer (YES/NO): NO